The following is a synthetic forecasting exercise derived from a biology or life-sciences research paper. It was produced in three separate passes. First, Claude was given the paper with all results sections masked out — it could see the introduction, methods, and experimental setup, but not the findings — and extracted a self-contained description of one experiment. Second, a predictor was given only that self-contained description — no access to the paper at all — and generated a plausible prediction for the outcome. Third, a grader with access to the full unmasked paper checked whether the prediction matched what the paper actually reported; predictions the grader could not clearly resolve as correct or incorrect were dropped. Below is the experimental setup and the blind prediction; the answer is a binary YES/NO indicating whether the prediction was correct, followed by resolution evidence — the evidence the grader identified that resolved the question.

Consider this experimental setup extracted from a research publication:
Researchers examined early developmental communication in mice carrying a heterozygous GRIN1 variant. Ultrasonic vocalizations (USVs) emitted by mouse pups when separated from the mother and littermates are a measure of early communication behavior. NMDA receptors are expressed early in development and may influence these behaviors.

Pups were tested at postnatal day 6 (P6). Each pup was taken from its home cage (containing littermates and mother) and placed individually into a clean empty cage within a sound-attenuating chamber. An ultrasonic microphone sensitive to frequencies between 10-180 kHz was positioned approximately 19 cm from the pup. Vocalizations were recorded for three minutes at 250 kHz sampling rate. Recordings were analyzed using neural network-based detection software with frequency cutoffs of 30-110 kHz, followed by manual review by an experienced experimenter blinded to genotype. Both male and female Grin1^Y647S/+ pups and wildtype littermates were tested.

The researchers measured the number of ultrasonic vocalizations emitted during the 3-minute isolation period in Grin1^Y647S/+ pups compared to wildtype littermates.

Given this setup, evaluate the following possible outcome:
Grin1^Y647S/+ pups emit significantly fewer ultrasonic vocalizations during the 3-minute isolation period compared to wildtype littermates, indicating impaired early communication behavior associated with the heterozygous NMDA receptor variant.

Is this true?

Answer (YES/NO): NO